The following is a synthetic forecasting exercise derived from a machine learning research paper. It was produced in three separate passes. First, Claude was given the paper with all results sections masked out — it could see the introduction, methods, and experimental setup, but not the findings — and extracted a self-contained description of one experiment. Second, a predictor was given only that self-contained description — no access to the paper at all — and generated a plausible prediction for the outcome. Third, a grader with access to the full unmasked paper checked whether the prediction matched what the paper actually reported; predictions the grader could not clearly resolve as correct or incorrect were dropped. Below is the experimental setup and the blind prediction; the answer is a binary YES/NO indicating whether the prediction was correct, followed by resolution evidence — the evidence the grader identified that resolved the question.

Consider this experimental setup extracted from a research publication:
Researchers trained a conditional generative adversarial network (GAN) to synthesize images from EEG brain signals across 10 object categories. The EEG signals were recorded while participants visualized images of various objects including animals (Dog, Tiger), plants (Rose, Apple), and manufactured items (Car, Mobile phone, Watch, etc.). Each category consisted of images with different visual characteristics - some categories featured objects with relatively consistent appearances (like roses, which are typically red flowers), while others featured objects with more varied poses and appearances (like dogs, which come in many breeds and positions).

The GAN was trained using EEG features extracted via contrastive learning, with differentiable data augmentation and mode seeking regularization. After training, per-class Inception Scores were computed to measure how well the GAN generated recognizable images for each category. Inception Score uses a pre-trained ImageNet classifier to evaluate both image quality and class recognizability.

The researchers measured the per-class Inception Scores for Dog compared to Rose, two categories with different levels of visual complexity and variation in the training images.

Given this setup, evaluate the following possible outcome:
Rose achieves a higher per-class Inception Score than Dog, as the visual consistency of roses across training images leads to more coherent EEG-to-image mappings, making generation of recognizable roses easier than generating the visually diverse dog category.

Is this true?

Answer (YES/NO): NO